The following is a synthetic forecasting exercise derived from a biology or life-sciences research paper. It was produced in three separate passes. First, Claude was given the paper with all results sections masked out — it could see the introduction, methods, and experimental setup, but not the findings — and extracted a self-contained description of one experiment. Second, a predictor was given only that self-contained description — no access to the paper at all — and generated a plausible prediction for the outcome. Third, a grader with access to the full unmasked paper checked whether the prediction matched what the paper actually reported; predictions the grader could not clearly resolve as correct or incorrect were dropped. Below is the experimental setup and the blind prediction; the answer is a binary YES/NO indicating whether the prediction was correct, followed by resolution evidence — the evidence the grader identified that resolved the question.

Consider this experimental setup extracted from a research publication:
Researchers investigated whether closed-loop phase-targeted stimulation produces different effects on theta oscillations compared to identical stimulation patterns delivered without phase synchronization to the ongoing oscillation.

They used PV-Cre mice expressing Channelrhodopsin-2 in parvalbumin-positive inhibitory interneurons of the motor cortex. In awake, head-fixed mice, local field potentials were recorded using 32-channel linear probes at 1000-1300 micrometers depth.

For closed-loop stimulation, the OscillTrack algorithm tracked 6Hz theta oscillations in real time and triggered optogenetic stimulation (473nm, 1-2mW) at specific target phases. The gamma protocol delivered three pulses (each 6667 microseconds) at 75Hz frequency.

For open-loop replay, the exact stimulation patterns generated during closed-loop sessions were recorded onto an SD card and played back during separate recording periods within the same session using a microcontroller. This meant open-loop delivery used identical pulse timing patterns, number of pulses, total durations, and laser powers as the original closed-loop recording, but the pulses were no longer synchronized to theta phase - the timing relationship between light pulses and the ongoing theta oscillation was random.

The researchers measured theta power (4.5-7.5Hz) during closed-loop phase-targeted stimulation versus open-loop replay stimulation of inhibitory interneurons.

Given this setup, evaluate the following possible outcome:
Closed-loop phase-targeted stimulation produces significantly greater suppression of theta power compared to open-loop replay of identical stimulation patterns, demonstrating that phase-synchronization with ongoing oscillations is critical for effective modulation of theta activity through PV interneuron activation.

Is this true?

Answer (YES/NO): NO